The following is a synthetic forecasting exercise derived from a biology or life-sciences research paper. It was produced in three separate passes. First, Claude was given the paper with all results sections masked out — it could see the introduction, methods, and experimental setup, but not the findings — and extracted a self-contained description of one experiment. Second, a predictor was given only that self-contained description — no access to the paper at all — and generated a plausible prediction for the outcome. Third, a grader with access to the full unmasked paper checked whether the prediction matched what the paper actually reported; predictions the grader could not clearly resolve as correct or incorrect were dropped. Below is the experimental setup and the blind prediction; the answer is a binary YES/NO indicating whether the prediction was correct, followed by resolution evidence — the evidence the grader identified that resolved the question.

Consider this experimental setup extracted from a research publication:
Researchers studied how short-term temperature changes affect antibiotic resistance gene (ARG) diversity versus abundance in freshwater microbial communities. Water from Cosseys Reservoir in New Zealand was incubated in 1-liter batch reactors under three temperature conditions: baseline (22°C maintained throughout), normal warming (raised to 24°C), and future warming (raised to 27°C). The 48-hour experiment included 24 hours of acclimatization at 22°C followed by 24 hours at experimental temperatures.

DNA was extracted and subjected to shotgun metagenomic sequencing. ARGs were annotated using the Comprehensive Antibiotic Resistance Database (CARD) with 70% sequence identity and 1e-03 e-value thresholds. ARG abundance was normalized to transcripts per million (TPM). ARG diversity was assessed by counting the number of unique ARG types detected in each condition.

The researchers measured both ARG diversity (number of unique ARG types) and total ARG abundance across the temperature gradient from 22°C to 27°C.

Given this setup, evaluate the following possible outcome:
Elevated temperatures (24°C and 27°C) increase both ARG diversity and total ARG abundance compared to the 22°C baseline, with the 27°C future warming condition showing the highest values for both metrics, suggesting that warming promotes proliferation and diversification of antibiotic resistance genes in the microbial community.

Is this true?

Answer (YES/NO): NO